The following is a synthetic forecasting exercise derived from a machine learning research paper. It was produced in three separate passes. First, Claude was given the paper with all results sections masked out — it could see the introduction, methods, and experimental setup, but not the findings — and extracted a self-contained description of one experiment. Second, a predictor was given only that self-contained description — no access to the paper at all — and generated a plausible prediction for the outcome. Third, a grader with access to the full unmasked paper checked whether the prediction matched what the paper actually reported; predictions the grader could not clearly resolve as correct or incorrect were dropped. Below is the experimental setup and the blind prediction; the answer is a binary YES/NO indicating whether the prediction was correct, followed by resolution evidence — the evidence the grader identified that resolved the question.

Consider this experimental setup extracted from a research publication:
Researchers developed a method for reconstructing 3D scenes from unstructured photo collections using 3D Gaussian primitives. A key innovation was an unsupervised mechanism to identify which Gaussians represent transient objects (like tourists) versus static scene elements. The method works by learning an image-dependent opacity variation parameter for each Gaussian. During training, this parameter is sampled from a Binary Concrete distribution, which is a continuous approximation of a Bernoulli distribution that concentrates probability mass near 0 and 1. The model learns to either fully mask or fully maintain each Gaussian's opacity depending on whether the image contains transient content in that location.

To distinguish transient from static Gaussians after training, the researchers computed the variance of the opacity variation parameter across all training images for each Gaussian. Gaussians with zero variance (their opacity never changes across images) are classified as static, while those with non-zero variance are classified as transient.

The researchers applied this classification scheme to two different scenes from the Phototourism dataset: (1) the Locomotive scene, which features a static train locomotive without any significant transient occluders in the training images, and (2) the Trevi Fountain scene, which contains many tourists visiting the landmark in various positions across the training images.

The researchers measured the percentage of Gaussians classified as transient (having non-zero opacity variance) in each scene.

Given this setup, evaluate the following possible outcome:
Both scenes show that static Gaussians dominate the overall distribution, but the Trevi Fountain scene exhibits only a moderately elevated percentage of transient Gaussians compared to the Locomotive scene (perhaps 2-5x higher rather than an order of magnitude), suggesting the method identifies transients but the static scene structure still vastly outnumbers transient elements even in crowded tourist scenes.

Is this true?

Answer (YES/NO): YES